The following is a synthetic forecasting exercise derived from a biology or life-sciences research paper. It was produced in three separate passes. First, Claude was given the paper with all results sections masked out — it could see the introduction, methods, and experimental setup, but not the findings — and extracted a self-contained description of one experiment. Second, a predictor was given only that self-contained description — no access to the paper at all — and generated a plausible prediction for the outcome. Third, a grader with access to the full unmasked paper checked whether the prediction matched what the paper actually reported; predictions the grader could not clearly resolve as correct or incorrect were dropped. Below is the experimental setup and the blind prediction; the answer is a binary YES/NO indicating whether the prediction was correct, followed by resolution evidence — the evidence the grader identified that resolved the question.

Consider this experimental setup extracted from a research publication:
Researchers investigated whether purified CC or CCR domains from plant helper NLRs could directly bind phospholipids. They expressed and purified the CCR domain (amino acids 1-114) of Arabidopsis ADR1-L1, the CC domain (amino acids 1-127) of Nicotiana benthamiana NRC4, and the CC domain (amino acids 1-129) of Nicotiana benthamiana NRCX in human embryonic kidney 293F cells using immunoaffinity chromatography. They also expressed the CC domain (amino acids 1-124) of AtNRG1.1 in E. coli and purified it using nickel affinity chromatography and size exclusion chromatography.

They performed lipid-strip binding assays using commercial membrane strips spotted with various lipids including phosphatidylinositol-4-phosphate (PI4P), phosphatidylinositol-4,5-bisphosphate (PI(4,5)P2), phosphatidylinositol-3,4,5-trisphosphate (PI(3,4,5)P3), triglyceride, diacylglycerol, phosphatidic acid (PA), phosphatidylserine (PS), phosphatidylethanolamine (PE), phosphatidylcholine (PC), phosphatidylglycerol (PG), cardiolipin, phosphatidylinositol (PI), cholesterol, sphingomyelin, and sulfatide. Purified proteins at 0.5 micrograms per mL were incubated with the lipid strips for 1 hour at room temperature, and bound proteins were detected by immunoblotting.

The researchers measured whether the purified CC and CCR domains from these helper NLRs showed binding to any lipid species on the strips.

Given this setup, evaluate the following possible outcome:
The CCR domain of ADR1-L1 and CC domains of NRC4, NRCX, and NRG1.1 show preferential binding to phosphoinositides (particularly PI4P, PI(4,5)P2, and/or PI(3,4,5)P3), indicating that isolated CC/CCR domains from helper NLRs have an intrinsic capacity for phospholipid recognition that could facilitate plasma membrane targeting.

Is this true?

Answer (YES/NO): YES